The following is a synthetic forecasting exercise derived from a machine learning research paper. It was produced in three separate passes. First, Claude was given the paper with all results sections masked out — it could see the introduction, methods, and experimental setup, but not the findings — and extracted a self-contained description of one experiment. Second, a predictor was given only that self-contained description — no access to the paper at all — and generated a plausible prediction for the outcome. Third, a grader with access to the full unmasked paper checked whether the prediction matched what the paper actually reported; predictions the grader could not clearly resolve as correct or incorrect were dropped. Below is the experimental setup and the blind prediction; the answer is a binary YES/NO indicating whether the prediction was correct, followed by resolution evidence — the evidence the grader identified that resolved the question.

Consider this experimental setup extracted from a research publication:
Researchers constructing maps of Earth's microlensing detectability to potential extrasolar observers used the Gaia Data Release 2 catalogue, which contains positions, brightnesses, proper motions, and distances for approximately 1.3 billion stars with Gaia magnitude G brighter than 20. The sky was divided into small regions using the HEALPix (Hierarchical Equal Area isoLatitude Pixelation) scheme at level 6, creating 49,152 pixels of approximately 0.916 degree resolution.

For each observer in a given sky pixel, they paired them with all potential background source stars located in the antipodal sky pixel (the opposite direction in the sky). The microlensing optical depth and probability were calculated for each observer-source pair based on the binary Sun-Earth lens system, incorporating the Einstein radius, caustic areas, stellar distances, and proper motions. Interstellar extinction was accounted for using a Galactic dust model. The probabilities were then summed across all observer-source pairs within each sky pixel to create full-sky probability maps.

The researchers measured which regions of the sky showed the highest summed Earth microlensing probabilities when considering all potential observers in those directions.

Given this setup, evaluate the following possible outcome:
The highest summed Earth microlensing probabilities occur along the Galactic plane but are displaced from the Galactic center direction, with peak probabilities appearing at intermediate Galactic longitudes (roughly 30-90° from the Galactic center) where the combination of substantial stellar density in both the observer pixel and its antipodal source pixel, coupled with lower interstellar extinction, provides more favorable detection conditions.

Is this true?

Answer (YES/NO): YES